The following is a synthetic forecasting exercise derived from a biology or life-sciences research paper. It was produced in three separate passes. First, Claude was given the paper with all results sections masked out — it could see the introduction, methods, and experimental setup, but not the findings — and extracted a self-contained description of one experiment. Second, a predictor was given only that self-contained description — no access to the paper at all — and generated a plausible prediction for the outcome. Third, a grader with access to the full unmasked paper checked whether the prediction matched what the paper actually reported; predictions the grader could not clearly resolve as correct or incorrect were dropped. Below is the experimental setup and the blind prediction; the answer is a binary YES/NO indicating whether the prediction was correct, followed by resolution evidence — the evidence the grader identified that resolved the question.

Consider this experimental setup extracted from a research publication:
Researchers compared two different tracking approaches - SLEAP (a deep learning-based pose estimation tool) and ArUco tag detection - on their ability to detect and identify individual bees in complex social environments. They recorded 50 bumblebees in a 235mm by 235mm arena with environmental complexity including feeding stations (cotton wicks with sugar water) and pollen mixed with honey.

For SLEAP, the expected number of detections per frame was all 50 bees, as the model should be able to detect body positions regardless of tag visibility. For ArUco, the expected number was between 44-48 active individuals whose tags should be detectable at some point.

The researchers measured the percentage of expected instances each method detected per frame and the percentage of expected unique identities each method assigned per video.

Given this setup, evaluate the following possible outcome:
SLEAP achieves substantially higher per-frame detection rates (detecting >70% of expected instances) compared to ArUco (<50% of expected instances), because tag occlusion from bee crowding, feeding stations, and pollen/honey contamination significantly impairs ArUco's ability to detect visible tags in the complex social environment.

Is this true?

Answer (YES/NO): NO